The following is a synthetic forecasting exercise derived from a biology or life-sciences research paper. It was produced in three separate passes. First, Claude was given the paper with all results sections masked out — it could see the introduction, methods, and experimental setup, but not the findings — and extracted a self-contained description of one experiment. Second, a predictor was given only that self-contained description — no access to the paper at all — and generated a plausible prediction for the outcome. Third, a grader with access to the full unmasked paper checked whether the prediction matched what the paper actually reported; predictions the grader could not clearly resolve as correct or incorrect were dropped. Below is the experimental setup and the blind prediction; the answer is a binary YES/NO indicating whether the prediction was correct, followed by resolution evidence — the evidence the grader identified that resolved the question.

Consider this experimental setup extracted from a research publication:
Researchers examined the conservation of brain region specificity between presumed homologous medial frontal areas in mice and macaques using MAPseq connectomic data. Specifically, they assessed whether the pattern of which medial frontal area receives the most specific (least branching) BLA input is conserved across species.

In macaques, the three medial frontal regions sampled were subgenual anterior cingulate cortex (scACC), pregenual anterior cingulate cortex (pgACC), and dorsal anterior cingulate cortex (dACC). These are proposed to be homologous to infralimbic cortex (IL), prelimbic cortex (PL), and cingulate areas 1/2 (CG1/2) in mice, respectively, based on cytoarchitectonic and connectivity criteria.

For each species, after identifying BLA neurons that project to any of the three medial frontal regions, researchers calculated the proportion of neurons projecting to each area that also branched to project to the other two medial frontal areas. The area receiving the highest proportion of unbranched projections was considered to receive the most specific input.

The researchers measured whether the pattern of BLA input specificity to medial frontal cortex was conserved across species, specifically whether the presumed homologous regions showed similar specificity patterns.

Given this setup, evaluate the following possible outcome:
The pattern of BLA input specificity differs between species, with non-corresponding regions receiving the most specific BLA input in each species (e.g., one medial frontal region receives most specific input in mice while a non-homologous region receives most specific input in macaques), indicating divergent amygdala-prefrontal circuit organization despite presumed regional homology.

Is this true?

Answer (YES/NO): YES